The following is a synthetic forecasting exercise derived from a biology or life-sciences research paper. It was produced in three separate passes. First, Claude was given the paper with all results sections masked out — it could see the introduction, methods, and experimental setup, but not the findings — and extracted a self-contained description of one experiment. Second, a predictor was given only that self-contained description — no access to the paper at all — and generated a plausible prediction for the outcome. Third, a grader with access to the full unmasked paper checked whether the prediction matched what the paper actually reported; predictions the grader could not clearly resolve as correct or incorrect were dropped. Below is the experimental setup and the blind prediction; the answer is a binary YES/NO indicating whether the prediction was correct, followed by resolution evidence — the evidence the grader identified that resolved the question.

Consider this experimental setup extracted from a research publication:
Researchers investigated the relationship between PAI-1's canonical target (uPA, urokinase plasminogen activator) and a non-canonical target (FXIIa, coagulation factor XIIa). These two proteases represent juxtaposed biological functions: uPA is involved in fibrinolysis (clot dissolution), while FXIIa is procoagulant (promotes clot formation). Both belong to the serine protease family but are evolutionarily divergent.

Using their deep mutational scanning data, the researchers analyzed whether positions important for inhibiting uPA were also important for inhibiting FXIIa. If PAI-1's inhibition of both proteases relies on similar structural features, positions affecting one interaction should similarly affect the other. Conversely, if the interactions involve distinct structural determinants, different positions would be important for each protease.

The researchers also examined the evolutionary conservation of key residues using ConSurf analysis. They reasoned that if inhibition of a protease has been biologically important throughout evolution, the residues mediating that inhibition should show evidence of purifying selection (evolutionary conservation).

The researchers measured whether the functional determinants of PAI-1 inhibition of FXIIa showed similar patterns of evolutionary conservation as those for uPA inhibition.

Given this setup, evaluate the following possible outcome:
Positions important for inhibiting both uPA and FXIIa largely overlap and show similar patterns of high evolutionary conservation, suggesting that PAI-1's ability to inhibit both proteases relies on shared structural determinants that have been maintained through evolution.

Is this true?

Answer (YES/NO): YES